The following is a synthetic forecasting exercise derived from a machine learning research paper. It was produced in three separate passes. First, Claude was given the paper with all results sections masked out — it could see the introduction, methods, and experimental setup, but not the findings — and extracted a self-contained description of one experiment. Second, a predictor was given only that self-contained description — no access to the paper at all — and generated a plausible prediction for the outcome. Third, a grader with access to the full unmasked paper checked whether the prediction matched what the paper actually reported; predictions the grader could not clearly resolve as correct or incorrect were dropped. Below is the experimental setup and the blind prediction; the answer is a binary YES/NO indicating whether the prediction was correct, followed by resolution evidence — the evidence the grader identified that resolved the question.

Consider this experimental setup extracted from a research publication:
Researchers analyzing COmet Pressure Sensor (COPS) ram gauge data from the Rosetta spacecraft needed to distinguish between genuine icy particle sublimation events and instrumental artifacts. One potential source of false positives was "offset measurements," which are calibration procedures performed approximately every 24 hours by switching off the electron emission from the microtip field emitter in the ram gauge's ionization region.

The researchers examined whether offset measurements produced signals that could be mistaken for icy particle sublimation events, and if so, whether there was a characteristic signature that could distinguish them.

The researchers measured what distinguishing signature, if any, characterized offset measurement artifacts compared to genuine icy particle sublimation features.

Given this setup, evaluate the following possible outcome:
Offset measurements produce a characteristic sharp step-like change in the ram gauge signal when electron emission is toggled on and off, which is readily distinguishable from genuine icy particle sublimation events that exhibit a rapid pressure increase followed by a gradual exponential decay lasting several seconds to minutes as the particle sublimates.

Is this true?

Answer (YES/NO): NO